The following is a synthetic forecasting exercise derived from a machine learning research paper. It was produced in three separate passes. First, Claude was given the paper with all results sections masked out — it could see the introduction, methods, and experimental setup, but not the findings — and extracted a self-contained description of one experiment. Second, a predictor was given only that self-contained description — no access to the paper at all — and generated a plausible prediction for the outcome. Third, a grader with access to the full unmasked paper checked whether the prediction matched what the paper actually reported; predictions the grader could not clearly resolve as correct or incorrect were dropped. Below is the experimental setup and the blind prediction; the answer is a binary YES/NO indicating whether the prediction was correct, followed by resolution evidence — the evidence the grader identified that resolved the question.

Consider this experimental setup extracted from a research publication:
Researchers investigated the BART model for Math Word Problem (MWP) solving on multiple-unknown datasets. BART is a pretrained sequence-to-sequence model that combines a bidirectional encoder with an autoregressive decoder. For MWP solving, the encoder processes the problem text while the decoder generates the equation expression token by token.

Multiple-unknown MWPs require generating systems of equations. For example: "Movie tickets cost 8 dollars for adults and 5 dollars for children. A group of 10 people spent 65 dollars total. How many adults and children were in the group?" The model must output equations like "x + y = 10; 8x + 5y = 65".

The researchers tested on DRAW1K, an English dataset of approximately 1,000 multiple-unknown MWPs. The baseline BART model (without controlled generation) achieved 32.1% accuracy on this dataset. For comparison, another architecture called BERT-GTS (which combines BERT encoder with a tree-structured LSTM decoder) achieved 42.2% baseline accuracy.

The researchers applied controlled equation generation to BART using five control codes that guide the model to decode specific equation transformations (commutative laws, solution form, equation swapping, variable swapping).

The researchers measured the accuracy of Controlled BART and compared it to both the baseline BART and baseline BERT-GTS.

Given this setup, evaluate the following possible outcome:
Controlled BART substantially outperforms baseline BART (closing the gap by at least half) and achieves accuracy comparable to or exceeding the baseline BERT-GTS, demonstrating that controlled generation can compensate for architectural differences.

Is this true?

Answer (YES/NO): YES